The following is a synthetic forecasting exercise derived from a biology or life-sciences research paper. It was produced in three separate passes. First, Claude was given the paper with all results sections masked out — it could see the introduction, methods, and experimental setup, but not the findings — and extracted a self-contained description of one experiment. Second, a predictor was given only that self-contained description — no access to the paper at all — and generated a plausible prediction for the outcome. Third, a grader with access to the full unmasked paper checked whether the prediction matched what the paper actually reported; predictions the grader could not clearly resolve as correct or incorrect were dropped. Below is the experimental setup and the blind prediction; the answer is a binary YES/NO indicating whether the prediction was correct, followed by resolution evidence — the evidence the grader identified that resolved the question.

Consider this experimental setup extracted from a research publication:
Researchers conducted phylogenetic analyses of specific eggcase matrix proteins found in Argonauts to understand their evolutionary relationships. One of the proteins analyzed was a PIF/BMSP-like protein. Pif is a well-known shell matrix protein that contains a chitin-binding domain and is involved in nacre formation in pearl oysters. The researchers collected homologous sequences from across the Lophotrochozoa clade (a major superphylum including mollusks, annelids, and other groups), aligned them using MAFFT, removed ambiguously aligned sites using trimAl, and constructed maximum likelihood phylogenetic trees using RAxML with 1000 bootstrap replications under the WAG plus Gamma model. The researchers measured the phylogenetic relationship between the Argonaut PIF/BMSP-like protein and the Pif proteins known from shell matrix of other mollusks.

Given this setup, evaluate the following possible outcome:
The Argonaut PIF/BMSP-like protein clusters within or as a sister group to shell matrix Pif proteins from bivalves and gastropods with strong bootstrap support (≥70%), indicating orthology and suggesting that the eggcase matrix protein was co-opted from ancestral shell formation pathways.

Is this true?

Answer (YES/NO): NO